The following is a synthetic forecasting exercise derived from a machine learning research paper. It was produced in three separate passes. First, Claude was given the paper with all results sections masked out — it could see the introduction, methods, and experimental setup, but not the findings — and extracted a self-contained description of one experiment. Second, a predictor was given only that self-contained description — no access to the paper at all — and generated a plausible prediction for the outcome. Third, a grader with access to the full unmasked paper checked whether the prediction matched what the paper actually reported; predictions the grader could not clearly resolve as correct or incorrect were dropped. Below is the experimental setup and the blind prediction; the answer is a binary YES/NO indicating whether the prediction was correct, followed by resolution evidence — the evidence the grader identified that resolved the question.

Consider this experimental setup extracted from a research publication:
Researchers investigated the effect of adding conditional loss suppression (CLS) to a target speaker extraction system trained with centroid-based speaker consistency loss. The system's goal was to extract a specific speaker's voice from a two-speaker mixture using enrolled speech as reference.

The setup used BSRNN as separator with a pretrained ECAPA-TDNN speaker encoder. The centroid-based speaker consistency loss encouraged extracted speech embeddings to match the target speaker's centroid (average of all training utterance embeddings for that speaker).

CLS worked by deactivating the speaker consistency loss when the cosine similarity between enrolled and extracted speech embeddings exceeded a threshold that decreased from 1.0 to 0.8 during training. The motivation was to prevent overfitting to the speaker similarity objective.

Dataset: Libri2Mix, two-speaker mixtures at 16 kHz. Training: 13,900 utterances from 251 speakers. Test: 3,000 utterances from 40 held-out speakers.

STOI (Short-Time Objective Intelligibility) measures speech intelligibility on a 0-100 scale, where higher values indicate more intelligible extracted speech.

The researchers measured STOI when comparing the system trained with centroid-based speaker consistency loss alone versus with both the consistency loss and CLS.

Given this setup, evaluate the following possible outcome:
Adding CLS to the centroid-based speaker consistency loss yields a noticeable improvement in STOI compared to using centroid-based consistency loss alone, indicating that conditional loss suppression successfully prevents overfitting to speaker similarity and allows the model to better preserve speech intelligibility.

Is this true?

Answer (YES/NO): NO